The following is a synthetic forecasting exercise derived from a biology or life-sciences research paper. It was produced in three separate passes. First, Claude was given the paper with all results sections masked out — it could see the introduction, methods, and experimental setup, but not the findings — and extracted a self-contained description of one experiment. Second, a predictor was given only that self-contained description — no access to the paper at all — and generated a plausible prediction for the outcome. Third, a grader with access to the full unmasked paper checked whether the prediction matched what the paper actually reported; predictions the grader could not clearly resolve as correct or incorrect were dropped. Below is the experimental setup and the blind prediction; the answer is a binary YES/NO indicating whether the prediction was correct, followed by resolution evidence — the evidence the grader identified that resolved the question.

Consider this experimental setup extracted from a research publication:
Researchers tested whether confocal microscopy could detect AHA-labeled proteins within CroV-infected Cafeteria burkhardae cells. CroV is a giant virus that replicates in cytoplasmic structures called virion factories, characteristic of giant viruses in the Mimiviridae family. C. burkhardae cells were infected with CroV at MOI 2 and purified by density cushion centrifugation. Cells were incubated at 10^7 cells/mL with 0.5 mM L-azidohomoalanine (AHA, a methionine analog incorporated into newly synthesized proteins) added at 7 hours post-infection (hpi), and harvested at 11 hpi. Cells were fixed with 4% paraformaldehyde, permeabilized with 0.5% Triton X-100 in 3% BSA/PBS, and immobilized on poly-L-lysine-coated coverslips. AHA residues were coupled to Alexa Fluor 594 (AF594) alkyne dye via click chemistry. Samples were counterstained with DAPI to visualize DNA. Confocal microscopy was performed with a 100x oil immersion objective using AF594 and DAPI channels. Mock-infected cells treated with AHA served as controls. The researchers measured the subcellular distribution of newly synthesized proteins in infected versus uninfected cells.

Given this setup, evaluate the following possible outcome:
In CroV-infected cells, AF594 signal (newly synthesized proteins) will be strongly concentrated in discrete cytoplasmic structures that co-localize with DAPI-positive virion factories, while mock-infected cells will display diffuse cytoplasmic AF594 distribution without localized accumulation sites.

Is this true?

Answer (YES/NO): NO